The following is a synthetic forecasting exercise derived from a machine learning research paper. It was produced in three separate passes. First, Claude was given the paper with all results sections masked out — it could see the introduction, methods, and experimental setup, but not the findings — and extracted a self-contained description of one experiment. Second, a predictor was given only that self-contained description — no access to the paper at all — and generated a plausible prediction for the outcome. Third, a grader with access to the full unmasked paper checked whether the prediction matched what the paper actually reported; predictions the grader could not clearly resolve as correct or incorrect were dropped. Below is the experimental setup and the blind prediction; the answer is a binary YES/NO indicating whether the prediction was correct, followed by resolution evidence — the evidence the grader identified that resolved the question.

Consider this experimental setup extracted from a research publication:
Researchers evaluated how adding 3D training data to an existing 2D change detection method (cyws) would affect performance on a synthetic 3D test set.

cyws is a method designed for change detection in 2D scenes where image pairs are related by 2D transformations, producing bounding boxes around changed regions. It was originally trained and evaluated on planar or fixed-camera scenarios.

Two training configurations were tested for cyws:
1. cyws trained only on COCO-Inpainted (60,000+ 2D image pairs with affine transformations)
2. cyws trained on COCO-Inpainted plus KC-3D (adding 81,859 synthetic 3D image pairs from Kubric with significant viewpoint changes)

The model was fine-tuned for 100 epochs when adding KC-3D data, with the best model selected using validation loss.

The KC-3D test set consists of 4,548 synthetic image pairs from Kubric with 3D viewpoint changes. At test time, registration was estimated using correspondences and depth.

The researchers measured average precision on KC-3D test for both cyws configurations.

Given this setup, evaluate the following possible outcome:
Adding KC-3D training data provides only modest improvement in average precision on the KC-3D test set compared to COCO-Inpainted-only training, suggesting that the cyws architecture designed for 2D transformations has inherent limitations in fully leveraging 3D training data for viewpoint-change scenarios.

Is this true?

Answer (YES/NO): NO